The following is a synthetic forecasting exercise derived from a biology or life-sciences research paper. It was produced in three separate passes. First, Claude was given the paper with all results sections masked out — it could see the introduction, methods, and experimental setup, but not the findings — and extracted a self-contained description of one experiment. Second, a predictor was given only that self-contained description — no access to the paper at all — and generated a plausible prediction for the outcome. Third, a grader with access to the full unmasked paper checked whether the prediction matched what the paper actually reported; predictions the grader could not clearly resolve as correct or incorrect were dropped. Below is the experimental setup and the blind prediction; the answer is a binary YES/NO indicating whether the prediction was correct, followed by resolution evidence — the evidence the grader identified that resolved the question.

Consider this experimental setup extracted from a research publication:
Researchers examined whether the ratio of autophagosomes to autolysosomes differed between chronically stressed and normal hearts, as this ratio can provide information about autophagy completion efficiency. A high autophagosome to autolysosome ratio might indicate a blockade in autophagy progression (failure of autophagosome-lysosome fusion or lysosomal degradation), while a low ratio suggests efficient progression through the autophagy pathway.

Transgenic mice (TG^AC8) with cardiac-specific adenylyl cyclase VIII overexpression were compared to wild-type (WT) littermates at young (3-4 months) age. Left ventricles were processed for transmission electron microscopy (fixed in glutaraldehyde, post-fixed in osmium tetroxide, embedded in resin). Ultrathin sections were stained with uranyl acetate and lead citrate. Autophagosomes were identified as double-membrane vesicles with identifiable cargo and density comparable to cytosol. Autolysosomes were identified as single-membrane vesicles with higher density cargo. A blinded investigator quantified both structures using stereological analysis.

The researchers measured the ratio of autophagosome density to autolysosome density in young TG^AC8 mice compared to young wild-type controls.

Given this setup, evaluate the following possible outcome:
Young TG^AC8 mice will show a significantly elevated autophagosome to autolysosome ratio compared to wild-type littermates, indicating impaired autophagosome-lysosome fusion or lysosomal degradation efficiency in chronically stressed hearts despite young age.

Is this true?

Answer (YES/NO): NO